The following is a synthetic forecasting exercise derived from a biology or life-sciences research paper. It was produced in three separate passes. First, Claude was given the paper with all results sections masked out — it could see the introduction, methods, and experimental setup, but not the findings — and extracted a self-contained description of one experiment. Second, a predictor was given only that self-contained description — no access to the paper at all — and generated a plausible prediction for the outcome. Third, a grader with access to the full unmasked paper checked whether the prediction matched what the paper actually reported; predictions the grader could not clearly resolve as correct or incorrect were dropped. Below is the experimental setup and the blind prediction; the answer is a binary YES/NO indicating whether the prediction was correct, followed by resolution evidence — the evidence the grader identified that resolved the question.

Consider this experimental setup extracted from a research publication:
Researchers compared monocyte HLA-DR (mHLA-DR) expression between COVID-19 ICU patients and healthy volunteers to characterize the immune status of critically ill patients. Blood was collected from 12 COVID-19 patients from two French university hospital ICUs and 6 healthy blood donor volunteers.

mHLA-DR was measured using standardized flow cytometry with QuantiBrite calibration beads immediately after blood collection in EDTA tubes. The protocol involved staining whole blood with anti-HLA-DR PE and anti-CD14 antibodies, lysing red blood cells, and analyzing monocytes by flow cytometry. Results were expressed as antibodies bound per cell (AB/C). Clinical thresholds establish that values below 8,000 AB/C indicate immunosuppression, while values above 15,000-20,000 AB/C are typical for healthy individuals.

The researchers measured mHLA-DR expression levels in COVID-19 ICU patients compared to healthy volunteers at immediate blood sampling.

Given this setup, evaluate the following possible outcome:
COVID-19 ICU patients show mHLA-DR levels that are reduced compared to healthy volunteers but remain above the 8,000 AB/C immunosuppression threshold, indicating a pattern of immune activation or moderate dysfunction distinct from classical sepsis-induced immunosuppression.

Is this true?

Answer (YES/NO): NO